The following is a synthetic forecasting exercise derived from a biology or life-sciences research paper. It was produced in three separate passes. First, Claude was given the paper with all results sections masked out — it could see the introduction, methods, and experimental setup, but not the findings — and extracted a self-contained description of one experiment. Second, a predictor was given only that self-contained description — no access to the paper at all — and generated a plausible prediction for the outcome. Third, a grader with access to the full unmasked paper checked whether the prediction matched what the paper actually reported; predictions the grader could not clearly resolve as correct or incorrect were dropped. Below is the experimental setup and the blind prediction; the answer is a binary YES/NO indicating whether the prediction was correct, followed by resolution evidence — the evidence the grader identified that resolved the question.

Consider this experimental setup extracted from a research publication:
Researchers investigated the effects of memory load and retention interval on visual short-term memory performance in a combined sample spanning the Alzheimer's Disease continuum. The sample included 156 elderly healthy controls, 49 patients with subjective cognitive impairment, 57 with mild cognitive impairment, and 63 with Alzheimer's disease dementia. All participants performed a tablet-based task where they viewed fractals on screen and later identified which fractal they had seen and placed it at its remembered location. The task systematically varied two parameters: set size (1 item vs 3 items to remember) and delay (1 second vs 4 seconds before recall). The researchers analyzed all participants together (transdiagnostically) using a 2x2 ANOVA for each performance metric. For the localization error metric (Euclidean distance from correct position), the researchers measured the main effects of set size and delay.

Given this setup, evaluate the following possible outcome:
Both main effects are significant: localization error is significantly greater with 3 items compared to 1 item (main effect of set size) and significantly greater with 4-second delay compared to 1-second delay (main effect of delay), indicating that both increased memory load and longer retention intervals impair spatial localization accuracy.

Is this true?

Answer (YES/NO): YES